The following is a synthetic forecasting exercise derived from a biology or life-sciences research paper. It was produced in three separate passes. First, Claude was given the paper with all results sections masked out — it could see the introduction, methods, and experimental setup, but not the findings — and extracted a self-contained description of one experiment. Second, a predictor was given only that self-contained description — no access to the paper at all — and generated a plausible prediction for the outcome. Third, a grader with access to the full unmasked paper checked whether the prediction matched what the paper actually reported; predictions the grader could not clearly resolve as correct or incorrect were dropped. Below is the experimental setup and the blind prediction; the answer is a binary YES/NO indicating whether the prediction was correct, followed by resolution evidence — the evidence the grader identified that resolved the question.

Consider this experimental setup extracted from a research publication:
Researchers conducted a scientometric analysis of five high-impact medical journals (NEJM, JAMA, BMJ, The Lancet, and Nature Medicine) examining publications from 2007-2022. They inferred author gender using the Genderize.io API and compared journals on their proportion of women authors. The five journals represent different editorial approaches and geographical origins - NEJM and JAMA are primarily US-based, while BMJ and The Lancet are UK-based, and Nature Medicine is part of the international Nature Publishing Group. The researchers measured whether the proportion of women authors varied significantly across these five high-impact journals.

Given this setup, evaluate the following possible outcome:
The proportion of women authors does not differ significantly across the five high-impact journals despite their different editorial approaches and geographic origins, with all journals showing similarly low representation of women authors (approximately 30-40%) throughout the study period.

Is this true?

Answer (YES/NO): YES